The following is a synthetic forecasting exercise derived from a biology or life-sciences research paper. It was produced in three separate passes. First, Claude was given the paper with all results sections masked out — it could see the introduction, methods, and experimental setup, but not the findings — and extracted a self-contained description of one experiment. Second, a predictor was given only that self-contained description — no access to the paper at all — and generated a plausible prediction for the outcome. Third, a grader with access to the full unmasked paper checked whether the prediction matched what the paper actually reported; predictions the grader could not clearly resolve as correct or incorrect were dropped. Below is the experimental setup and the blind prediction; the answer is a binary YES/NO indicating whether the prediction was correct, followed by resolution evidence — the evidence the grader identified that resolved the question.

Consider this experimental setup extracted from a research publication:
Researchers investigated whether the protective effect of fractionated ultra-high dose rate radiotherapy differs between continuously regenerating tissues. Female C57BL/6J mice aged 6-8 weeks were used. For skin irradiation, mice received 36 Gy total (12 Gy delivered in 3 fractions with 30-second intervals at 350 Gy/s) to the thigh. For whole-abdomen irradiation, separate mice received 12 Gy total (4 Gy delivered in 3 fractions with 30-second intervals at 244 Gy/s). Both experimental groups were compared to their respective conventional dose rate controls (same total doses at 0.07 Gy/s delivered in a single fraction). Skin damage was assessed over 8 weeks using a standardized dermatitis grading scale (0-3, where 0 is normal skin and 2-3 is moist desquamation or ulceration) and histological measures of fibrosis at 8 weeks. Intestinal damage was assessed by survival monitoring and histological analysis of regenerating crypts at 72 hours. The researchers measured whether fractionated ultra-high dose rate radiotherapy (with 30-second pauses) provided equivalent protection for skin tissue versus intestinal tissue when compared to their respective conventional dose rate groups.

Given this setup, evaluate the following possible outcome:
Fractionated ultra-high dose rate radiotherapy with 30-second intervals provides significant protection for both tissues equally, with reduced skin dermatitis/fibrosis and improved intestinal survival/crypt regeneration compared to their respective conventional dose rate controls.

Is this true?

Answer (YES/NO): NO